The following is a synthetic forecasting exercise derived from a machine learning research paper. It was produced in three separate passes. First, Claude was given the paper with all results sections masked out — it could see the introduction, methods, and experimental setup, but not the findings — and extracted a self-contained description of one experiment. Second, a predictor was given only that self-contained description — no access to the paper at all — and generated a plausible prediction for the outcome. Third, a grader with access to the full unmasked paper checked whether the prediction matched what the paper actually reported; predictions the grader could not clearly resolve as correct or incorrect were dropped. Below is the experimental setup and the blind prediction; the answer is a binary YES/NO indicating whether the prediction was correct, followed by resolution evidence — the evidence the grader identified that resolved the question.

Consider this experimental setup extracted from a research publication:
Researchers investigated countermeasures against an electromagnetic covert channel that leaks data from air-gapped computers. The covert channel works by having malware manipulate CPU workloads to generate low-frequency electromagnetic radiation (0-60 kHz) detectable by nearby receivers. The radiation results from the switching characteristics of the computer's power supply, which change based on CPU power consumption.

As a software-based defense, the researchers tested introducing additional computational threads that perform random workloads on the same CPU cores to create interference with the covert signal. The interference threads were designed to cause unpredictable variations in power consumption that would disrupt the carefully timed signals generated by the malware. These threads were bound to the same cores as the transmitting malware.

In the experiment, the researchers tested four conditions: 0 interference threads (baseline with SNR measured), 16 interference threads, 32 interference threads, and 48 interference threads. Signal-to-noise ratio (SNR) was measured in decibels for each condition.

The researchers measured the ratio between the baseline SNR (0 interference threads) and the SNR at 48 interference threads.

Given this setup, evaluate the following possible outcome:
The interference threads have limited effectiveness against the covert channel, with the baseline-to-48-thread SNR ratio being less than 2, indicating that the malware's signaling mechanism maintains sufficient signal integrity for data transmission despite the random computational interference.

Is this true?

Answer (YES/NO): NO